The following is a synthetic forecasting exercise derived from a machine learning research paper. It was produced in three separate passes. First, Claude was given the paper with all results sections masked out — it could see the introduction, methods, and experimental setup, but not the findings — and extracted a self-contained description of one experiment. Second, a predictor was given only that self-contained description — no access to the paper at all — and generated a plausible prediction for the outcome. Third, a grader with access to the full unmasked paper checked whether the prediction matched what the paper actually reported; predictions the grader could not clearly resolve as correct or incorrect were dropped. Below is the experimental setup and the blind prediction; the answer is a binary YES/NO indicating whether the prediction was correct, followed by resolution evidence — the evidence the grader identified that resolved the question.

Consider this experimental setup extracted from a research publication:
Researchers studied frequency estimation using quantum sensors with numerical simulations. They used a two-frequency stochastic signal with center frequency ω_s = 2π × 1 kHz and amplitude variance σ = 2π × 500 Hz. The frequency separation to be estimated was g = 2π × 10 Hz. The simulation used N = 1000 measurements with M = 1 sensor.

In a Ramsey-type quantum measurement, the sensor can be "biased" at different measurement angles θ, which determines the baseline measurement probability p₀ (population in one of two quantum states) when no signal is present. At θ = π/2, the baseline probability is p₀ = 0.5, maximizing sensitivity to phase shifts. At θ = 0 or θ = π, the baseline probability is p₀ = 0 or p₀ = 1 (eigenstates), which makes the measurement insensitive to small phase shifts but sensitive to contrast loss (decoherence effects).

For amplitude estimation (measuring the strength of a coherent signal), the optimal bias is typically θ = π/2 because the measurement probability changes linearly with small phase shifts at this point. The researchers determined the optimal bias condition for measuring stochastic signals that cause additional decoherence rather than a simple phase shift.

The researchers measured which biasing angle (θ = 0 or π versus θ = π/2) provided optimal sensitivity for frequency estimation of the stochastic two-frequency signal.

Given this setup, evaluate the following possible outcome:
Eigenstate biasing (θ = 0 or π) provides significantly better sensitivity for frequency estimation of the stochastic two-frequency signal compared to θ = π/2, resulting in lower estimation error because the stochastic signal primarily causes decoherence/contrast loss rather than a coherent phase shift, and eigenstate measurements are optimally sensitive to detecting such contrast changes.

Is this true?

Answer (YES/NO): YES